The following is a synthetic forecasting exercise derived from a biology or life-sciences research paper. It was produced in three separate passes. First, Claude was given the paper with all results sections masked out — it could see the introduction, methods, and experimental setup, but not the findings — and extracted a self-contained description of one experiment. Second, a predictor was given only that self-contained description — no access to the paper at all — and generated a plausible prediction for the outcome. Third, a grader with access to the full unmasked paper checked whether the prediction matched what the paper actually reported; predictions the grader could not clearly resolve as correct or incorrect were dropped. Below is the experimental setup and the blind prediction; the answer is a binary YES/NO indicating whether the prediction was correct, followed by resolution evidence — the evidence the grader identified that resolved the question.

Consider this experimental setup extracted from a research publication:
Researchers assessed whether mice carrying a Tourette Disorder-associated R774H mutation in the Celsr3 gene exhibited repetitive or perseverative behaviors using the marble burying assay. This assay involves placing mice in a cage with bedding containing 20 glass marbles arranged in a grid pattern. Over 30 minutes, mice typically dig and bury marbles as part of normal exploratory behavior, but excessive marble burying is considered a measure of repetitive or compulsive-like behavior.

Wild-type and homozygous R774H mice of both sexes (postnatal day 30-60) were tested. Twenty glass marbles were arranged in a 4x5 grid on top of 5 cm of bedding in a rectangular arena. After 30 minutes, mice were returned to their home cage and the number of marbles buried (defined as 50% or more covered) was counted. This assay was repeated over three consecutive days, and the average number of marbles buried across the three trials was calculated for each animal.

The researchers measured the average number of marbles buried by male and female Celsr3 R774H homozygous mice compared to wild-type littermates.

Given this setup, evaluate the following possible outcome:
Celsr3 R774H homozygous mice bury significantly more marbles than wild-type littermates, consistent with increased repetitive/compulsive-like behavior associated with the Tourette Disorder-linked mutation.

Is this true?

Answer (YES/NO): NO